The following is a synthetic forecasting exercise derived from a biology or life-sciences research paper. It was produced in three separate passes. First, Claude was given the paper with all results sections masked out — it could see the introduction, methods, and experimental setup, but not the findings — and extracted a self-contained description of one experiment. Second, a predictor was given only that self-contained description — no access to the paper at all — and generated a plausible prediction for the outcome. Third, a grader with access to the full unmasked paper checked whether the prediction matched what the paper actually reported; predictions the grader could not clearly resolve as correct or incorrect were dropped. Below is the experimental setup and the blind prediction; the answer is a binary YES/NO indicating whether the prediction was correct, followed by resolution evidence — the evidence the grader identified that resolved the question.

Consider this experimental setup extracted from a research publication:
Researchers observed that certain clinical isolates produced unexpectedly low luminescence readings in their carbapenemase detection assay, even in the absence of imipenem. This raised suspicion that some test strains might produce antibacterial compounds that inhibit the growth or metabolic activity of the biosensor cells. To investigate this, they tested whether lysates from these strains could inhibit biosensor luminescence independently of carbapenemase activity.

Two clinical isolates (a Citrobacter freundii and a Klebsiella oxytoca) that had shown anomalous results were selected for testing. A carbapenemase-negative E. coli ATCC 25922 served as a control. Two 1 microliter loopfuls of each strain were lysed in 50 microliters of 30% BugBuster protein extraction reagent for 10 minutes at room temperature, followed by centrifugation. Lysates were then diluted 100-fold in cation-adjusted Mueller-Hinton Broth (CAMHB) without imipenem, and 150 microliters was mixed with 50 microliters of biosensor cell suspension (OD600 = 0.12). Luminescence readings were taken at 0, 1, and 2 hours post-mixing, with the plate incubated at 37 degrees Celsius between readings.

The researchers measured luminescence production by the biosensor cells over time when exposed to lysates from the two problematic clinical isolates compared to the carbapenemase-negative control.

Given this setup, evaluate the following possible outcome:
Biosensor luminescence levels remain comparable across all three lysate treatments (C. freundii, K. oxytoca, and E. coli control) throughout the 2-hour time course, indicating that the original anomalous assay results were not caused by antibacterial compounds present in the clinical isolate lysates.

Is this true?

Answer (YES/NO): NO